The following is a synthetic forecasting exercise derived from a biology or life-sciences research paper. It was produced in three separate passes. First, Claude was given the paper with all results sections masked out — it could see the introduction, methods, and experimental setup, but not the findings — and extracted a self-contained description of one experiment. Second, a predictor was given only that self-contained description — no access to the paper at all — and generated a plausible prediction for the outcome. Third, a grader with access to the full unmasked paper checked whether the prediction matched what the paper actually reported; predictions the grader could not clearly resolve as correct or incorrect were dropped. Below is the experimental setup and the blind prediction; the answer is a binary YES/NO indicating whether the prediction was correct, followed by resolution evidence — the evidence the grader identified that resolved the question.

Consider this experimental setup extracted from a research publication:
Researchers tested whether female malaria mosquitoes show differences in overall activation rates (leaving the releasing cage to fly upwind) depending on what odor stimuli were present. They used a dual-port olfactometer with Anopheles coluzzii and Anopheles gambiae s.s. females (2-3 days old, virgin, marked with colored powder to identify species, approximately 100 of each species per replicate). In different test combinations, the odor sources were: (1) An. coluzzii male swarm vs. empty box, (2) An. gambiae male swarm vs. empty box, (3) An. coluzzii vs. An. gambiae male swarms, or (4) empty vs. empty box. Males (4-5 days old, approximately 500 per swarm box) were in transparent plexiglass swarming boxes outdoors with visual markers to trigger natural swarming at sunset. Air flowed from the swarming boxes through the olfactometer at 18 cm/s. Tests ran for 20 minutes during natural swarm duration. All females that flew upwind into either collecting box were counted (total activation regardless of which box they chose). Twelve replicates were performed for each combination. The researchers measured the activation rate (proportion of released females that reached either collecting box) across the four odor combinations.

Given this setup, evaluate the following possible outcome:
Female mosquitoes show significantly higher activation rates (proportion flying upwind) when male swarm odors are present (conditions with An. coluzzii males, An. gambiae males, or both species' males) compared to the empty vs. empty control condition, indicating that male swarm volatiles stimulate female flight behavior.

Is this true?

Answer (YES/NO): NO